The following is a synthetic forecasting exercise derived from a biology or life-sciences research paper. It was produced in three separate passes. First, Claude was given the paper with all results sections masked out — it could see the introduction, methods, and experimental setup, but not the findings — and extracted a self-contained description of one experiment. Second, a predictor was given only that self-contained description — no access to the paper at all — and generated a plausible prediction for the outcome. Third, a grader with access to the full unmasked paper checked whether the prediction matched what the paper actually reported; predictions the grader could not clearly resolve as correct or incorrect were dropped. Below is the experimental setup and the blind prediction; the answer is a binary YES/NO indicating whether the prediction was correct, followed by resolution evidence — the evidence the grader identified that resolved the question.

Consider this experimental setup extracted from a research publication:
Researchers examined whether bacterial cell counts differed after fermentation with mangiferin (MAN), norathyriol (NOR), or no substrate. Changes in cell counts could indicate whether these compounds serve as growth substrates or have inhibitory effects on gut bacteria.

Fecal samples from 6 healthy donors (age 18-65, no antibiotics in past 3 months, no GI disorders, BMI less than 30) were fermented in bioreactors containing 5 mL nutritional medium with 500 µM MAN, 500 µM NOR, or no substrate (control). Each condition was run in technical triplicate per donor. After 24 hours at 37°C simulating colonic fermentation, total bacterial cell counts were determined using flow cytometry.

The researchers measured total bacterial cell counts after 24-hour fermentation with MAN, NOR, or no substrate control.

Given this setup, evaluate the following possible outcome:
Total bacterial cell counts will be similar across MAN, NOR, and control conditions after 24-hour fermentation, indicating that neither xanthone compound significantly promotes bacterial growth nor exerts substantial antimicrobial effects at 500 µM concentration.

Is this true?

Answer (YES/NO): NO